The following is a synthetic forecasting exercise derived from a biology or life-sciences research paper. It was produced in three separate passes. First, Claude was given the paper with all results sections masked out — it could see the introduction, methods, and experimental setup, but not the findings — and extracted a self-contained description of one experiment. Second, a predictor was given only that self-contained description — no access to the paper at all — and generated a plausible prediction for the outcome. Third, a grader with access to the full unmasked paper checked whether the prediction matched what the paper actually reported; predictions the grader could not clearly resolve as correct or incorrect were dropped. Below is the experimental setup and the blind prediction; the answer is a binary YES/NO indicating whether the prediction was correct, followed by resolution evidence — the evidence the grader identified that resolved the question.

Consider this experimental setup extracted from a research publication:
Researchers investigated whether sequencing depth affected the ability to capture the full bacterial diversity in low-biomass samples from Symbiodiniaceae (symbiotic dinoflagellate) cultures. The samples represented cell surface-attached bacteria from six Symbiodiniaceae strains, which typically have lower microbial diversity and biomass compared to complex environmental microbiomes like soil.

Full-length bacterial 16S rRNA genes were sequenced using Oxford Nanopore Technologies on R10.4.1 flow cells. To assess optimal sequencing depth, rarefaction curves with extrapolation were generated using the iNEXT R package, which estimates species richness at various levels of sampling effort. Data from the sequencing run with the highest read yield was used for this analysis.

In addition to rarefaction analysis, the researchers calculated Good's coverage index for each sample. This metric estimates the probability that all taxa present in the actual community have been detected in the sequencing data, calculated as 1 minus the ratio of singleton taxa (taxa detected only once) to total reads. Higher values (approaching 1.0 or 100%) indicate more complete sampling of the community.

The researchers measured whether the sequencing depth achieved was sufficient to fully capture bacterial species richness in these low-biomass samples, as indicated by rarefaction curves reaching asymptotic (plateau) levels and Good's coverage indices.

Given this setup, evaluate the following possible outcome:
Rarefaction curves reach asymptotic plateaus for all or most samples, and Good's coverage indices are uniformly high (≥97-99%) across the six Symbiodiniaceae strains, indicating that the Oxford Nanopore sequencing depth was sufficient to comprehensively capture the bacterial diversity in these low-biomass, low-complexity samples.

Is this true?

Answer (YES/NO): YES